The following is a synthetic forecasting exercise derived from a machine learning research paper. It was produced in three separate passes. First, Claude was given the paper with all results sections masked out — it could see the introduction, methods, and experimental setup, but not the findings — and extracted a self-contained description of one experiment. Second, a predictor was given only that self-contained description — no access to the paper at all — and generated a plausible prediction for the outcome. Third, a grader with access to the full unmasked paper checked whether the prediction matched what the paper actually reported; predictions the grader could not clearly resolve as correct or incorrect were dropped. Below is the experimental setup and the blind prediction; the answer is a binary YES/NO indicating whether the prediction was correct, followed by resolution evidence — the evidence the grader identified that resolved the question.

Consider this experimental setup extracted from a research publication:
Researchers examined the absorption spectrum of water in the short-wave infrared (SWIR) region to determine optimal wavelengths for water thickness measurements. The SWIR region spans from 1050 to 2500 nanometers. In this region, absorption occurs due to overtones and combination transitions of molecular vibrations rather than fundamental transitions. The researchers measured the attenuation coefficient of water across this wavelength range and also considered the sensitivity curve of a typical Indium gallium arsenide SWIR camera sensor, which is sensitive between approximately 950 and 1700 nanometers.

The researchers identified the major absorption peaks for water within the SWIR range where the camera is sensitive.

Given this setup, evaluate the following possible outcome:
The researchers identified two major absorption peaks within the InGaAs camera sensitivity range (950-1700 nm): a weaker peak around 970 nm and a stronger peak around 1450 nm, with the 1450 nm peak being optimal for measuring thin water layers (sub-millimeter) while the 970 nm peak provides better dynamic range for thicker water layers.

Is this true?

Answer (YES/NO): NO